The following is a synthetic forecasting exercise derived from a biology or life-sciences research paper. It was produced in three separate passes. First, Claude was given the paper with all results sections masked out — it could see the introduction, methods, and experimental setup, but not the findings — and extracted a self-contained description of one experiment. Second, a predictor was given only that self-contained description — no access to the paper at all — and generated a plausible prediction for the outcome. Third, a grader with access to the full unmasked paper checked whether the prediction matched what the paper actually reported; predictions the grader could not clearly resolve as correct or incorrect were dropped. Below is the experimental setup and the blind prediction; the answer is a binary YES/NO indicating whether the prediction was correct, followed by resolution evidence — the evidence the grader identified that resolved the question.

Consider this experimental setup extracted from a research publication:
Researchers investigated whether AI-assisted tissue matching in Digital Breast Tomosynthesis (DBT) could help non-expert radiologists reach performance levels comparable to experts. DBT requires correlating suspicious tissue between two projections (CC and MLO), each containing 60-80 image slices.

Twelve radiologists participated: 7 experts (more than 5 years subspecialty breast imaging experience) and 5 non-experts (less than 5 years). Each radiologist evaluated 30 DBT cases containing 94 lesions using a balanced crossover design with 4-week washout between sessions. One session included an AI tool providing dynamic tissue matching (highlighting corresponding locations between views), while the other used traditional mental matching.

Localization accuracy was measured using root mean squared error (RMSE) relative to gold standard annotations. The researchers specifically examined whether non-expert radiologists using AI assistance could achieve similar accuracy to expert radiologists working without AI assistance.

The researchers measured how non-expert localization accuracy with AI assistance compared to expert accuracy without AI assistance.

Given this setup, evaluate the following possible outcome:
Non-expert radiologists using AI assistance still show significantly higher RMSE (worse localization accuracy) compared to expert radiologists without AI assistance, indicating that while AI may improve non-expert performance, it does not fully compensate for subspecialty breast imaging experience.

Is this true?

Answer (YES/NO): NO